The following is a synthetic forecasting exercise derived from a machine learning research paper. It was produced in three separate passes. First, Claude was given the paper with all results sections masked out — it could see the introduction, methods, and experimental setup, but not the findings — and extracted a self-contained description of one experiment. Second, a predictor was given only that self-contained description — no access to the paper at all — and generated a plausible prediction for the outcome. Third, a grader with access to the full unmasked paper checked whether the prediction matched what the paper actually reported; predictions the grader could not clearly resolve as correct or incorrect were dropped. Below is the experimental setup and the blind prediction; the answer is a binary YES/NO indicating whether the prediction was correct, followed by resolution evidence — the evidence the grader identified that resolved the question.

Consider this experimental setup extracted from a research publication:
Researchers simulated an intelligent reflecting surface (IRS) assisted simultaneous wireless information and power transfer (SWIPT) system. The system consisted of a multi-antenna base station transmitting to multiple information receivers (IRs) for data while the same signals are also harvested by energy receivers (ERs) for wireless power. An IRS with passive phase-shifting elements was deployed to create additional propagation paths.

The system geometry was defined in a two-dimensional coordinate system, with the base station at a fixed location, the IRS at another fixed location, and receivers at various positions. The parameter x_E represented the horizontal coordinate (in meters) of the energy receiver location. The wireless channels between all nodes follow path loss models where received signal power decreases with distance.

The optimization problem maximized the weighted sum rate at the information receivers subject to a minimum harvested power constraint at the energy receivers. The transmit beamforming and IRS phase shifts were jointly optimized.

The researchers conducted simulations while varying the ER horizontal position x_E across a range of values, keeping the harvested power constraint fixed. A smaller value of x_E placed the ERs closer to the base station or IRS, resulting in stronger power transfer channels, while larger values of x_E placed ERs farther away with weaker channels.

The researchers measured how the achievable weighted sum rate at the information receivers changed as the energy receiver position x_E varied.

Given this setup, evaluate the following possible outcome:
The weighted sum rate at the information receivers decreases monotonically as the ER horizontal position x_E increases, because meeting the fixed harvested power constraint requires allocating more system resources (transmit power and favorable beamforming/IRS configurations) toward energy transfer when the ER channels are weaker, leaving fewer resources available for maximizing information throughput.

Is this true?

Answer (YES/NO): YES